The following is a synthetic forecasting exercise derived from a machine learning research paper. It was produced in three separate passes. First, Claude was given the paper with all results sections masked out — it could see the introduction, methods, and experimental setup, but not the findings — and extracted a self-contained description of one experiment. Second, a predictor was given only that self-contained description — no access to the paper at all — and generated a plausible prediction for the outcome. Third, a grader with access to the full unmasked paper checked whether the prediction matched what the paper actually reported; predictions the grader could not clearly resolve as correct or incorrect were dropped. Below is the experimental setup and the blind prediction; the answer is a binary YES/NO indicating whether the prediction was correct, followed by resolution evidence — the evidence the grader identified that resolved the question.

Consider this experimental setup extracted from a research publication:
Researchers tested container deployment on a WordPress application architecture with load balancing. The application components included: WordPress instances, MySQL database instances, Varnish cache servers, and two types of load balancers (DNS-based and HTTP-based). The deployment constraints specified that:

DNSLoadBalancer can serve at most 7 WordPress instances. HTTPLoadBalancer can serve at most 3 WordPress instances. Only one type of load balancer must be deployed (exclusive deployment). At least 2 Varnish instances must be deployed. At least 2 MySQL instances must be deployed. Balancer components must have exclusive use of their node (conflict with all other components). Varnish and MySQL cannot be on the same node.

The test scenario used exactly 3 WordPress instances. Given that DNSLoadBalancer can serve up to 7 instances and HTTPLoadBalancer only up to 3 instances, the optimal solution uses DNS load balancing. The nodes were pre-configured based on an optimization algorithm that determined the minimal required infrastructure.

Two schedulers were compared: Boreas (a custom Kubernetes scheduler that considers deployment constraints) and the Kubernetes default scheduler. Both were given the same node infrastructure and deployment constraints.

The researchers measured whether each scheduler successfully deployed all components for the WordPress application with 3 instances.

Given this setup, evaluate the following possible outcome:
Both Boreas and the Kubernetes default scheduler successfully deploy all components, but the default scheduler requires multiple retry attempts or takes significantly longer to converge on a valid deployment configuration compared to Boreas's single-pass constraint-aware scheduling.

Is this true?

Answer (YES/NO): NO